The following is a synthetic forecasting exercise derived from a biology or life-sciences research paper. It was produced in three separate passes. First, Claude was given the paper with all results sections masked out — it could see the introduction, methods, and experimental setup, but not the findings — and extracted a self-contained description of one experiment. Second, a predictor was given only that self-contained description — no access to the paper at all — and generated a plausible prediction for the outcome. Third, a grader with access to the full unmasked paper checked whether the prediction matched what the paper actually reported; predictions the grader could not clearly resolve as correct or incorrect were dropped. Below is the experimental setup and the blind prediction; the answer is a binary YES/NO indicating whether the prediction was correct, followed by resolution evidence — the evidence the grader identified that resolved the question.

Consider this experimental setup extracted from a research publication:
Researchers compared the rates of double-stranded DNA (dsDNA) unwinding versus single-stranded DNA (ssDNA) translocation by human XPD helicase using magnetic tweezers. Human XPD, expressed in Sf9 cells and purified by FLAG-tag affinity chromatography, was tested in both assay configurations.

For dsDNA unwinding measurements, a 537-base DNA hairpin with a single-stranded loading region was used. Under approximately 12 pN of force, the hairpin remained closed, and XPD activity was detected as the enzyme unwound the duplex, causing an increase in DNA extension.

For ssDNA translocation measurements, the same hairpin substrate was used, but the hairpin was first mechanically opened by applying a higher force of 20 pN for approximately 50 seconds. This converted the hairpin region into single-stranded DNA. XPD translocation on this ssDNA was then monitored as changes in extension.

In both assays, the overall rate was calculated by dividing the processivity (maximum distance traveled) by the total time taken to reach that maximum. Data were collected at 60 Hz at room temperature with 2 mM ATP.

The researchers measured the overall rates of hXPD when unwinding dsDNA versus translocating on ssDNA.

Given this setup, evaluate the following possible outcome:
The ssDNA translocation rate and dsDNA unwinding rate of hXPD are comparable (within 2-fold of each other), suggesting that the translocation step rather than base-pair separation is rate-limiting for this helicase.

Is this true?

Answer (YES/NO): YES